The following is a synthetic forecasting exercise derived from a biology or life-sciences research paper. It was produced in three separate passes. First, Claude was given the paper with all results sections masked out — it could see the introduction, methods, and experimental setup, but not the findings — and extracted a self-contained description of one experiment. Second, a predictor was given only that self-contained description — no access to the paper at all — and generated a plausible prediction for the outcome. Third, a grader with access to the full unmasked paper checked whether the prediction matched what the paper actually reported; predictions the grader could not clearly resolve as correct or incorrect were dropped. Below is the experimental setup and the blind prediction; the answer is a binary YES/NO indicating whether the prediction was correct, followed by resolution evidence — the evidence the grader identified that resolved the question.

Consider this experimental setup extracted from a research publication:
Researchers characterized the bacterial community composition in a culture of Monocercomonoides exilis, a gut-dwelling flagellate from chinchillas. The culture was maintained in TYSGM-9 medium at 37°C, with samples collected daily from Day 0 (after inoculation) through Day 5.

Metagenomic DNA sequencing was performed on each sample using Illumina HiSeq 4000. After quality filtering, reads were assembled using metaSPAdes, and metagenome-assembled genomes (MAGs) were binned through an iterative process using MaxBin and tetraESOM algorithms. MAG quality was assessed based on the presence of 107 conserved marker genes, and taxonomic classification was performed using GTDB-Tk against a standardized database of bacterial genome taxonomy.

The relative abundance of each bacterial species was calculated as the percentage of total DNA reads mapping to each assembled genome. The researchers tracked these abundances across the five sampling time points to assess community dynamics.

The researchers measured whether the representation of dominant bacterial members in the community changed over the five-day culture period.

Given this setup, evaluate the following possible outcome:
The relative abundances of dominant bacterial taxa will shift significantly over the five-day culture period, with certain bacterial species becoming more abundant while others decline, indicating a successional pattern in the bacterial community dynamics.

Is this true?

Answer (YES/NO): YES